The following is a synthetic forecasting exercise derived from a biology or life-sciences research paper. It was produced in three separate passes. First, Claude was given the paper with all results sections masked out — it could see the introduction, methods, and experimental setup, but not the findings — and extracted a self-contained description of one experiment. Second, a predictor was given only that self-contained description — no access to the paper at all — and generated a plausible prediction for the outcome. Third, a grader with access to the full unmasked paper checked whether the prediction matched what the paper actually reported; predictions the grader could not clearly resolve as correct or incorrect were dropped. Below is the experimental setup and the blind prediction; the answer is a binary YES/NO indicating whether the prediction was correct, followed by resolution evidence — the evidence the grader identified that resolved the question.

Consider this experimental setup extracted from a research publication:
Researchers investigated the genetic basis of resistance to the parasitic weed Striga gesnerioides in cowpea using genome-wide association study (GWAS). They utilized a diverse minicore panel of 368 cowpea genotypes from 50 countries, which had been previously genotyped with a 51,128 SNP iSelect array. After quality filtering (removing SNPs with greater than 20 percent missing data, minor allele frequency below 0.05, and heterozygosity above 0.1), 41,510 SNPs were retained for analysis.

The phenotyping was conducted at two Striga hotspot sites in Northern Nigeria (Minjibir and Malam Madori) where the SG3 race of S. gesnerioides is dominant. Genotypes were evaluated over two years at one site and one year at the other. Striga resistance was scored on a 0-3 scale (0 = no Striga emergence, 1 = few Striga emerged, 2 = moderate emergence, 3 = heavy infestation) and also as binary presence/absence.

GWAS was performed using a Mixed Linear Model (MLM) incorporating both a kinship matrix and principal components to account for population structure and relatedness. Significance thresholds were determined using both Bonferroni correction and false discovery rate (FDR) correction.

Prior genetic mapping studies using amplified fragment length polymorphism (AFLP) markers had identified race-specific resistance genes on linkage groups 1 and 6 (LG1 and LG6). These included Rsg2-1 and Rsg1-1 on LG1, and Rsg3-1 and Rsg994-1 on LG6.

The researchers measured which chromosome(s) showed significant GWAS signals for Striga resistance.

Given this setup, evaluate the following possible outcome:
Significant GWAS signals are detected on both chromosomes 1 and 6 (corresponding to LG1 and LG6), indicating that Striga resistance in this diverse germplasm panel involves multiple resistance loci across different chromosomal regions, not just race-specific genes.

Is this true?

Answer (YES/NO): NO